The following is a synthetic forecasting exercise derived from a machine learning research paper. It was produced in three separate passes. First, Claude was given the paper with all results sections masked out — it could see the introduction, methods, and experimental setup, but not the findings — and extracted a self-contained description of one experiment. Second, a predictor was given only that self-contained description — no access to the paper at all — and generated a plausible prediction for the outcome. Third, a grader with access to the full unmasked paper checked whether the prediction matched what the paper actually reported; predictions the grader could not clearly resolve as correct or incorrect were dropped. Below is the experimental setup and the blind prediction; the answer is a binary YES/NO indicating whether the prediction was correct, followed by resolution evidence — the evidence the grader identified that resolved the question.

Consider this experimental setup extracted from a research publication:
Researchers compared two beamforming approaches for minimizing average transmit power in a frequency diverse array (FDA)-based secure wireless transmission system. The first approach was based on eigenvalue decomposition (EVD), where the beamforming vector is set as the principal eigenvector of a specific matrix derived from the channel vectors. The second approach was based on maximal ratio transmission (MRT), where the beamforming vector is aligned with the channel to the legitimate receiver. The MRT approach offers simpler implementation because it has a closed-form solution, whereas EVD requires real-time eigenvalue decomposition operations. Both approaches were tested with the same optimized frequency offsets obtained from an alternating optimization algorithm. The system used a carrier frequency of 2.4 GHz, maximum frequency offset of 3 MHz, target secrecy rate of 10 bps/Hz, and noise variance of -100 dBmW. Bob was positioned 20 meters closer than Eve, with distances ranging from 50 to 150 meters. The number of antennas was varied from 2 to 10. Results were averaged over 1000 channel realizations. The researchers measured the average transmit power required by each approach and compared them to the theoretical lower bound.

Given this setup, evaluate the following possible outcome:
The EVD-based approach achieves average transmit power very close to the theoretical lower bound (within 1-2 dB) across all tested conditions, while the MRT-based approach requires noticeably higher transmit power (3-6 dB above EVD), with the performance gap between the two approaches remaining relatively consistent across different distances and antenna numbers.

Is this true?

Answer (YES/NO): NO